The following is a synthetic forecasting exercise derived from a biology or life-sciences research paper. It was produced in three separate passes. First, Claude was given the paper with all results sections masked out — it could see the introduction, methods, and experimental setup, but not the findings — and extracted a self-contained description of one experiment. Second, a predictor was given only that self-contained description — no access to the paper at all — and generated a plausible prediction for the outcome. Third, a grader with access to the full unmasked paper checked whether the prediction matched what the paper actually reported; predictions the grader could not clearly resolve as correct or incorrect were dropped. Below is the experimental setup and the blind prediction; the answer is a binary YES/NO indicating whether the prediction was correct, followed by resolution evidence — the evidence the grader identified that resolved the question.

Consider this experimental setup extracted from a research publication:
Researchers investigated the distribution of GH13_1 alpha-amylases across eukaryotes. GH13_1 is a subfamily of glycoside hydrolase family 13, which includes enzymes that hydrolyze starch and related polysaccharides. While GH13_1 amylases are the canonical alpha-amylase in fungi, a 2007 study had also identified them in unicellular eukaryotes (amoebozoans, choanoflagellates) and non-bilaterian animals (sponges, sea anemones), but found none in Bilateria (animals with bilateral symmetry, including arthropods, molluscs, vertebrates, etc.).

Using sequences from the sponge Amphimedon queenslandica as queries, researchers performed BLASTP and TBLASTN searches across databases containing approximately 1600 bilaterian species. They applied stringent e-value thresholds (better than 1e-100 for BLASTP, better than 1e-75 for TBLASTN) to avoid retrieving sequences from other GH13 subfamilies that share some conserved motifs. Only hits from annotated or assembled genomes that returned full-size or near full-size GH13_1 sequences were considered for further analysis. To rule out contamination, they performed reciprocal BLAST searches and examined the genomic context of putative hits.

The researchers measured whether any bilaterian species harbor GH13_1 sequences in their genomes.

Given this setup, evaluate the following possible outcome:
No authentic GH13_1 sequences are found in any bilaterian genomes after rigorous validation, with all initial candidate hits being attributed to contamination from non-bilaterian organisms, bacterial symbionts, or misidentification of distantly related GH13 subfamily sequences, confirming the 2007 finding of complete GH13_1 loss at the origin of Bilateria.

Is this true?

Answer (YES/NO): NO